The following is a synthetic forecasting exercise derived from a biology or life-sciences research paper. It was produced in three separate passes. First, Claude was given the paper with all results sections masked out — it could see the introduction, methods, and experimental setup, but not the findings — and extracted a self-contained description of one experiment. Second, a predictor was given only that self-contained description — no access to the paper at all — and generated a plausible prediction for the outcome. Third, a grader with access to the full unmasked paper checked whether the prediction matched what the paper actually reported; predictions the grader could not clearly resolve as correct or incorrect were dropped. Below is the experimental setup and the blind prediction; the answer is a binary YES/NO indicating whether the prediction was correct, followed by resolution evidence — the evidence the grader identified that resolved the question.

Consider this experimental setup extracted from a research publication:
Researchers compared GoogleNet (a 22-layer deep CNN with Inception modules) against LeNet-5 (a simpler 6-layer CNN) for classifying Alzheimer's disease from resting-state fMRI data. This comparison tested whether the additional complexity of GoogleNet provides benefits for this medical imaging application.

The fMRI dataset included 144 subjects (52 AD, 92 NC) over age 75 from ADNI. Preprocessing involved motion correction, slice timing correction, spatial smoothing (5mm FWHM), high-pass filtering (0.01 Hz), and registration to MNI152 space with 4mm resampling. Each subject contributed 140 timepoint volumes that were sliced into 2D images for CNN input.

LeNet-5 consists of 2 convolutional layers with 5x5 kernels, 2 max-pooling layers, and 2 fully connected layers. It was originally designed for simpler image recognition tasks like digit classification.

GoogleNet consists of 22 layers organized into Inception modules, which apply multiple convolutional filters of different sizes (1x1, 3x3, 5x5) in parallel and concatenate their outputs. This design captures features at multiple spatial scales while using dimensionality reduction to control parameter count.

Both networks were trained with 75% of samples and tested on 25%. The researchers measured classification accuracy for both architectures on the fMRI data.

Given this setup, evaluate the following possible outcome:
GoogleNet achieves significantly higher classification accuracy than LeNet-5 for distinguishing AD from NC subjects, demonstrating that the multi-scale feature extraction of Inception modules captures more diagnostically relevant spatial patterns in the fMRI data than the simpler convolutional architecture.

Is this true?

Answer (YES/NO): NO